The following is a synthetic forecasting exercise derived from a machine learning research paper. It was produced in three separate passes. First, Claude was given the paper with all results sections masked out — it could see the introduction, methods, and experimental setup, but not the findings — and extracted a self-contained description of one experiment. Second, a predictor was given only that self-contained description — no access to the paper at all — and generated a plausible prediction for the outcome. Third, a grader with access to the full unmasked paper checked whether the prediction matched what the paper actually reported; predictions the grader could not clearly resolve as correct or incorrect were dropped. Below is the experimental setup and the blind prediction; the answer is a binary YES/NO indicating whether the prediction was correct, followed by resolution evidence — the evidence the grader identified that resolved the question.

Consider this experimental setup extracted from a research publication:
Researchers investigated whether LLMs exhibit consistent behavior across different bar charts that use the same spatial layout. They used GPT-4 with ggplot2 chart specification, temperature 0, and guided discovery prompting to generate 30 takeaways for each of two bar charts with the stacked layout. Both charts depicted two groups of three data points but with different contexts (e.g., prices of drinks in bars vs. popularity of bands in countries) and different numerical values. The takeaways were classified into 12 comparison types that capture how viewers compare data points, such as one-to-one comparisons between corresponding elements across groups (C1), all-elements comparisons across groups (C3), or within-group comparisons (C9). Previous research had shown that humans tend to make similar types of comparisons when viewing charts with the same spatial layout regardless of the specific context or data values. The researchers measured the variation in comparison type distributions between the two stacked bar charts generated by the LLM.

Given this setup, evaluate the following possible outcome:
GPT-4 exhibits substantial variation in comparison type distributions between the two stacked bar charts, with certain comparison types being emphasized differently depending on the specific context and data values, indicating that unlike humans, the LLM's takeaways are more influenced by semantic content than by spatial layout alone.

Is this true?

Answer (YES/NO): YES